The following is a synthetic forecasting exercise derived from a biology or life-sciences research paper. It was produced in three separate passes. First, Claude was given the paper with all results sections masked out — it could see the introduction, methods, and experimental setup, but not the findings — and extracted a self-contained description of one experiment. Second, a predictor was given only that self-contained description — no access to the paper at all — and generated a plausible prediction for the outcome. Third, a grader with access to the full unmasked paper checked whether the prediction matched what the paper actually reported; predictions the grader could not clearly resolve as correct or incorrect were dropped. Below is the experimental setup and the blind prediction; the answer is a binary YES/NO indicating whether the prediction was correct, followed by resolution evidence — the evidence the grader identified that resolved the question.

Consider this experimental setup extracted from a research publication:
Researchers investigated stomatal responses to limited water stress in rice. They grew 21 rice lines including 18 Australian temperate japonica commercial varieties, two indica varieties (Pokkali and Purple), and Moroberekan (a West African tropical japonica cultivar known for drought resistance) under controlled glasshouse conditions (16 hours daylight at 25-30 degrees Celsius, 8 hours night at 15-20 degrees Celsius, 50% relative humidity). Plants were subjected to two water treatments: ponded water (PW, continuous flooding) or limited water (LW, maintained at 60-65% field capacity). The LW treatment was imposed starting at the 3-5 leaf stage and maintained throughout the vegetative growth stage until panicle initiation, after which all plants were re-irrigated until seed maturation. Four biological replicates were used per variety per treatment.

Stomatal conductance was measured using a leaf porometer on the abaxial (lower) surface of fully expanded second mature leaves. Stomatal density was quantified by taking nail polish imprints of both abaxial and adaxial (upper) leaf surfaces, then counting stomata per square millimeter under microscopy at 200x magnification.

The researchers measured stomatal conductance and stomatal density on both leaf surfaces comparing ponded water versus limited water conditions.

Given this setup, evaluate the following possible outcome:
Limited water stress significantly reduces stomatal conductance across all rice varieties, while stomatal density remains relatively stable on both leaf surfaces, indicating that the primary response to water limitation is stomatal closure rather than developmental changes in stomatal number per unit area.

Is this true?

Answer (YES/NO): NO